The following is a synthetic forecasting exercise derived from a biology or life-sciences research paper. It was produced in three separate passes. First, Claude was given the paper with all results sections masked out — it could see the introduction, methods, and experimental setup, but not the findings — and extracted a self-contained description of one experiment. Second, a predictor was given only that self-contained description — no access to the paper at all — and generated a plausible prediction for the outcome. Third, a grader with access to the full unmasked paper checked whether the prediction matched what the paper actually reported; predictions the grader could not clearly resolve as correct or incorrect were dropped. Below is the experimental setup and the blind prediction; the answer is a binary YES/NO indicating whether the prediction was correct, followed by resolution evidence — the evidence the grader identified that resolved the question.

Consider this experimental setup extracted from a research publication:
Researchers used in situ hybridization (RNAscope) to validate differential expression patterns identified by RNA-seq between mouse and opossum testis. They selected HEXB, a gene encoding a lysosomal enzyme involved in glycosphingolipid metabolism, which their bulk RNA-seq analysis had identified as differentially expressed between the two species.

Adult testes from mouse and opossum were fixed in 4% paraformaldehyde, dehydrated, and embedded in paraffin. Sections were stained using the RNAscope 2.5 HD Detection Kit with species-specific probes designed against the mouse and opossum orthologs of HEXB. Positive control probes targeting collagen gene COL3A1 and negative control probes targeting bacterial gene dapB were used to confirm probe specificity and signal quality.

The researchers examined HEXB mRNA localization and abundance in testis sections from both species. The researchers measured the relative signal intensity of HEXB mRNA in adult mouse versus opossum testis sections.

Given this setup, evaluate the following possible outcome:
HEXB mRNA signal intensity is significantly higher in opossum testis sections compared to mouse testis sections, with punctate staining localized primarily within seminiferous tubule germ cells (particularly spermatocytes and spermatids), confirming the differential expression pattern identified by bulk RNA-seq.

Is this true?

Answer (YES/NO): YES